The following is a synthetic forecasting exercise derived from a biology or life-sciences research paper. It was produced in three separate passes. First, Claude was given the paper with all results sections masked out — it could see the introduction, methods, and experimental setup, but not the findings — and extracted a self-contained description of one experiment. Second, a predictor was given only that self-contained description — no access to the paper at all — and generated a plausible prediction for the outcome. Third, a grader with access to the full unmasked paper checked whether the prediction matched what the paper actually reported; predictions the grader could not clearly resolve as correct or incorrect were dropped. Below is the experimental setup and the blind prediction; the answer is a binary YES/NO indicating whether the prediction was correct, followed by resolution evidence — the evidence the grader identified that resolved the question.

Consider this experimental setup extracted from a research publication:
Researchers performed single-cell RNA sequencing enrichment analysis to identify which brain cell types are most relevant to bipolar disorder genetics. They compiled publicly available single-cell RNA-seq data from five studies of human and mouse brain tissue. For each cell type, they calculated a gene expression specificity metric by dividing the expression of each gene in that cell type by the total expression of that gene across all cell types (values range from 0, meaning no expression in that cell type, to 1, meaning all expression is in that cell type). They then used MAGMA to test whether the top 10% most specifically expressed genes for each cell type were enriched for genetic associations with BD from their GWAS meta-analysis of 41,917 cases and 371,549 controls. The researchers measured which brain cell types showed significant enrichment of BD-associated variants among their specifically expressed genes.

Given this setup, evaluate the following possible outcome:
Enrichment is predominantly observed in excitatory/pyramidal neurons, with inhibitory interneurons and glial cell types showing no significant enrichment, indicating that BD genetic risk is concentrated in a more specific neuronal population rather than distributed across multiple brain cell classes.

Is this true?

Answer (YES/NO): NO